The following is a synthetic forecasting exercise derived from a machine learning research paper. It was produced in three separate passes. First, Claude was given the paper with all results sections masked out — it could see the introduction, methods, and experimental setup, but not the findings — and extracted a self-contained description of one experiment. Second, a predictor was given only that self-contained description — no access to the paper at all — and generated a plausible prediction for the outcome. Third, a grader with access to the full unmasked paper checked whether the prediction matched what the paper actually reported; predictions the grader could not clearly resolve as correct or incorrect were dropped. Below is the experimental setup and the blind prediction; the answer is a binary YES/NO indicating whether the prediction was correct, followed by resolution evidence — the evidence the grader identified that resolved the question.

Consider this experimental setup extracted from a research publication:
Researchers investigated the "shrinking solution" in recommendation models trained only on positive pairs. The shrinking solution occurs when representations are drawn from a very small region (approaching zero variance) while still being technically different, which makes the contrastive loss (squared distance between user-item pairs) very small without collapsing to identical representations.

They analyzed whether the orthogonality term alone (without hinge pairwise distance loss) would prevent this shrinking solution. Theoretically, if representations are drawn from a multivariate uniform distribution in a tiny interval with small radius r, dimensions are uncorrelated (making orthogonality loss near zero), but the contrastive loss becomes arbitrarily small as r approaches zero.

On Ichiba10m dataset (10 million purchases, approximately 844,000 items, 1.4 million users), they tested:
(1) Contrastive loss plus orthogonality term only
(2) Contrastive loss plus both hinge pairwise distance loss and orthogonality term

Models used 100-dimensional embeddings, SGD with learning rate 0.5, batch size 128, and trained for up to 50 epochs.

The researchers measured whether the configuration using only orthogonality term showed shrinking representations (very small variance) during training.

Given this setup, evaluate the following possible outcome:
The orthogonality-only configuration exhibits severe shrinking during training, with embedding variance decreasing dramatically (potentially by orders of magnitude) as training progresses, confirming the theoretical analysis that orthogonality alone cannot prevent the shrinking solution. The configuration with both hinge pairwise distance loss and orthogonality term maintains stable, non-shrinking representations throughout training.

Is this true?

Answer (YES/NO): YES